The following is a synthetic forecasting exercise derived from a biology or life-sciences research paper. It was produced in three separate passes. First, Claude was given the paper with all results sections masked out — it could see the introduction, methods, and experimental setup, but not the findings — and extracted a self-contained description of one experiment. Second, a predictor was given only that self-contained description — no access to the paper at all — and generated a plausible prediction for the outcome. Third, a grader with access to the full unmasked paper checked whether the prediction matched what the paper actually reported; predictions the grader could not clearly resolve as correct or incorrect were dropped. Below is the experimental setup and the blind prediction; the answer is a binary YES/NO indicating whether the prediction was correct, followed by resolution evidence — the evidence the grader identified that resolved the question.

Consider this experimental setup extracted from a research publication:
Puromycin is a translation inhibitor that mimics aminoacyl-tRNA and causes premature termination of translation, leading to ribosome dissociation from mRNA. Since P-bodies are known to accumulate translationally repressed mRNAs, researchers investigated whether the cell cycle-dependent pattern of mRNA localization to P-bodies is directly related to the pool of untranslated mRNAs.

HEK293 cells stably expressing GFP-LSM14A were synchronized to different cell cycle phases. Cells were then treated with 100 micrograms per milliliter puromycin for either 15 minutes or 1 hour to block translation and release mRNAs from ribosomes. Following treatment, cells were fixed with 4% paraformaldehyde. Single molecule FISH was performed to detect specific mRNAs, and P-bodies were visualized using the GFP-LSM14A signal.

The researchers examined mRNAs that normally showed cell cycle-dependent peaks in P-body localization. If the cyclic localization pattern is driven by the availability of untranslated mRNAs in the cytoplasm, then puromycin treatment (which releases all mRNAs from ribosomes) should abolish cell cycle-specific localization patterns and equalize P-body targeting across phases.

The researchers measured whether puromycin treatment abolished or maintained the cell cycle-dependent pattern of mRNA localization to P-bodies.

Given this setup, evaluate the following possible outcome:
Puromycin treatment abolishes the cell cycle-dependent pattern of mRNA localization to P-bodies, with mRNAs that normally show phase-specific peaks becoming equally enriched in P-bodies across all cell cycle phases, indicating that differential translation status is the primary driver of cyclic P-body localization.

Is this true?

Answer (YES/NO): NO